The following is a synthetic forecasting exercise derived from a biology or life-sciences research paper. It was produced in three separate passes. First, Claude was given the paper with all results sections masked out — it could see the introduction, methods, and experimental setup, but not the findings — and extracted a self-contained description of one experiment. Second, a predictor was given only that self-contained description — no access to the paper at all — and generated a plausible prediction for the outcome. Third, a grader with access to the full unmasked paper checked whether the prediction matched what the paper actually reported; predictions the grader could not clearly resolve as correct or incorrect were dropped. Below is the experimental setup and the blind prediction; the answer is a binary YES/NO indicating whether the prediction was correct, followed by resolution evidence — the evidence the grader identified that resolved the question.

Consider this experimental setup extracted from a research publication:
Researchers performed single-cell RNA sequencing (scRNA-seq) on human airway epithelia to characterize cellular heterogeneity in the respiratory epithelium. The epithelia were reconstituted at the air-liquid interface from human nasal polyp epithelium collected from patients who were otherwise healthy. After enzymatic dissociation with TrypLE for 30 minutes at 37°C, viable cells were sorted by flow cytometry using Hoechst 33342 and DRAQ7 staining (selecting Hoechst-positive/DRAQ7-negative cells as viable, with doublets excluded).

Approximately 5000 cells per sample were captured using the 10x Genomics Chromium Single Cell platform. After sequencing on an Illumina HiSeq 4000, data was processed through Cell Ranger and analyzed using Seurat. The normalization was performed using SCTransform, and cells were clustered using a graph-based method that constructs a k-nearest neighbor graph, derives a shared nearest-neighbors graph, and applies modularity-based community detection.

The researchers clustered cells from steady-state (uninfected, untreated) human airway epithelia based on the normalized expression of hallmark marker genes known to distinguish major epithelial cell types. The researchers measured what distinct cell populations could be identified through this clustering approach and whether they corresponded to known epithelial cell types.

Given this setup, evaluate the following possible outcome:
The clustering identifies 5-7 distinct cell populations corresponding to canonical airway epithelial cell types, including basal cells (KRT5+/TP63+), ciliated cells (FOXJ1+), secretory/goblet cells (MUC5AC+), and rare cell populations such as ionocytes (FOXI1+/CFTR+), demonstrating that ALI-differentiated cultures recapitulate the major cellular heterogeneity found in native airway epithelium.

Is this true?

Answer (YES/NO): NO